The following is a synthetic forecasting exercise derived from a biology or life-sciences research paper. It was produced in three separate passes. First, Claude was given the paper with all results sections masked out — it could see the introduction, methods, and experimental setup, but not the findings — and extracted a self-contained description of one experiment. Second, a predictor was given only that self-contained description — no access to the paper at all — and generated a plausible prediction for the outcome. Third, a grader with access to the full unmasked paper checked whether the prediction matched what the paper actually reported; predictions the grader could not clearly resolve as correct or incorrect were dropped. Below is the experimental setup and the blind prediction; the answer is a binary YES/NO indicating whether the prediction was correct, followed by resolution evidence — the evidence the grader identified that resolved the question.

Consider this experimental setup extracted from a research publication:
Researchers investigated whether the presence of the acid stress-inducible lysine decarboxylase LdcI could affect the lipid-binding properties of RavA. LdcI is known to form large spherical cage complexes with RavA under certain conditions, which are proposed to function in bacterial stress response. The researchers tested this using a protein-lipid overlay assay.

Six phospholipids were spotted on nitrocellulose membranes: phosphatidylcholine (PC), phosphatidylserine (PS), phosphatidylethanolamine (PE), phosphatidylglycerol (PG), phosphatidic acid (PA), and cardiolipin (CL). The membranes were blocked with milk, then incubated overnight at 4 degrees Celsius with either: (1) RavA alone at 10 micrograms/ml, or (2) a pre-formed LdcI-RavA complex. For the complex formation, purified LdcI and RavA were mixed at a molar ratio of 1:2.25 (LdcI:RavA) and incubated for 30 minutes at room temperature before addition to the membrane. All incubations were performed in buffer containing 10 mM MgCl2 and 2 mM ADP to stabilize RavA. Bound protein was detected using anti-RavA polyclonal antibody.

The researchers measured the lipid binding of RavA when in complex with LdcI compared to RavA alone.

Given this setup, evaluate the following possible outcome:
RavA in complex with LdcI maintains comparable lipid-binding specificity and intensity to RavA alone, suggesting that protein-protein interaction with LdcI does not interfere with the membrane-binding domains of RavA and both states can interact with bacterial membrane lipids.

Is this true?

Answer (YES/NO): NO